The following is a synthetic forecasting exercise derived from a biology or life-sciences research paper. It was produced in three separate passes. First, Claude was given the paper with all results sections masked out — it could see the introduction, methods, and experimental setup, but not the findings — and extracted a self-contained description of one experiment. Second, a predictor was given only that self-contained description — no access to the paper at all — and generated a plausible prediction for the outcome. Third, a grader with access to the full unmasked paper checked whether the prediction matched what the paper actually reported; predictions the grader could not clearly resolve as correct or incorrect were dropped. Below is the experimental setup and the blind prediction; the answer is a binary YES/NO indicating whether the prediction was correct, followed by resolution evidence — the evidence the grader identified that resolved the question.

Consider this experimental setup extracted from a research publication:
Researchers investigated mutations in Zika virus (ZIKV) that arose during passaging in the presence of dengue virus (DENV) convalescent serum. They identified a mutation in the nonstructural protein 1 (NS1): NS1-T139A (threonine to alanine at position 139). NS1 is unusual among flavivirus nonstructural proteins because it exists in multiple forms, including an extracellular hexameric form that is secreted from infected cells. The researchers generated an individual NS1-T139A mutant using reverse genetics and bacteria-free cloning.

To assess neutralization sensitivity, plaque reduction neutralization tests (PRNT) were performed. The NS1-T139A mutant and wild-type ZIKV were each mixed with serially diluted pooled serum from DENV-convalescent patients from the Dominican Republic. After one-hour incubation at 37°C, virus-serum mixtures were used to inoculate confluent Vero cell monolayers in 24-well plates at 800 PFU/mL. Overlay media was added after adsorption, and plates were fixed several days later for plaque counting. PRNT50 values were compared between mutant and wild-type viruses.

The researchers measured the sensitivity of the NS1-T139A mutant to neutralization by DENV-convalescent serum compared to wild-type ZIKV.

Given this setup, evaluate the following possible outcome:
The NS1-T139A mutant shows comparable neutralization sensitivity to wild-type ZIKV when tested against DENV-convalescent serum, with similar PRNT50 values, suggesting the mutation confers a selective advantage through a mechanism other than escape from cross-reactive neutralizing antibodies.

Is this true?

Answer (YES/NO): NO